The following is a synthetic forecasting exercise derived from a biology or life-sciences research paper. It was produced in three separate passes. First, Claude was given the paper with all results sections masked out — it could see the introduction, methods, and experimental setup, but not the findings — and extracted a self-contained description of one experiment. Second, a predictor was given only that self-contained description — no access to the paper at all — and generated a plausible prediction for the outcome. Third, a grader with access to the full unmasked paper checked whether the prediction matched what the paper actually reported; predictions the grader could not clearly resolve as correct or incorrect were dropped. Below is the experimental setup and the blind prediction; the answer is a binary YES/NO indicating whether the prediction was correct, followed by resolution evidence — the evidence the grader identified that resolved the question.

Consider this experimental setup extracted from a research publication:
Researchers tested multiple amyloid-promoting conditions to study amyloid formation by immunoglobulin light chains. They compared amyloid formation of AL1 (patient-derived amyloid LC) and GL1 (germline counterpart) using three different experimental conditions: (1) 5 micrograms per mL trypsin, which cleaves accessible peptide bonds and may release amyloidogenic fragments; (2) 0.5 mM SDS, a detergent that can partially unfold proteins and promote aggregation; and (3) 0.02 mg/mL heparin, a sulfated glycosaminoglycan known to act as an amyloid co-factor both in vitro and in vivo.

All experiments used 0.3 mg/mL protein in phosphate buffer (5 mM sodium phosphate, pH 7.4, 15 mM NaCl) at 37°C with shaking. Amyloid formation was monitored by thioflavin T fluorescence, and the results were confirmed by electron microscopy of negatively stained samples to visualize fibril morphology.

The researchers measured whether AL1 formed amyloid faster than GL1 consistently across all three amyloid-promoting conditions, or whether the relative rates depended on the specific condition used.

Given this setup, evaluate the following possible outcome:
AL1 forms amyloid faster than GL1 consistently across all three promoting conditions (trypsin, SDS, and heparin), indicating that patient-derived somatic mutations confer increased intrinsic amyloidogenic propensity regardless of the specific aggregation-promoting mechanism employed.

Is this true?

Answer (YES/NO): YES